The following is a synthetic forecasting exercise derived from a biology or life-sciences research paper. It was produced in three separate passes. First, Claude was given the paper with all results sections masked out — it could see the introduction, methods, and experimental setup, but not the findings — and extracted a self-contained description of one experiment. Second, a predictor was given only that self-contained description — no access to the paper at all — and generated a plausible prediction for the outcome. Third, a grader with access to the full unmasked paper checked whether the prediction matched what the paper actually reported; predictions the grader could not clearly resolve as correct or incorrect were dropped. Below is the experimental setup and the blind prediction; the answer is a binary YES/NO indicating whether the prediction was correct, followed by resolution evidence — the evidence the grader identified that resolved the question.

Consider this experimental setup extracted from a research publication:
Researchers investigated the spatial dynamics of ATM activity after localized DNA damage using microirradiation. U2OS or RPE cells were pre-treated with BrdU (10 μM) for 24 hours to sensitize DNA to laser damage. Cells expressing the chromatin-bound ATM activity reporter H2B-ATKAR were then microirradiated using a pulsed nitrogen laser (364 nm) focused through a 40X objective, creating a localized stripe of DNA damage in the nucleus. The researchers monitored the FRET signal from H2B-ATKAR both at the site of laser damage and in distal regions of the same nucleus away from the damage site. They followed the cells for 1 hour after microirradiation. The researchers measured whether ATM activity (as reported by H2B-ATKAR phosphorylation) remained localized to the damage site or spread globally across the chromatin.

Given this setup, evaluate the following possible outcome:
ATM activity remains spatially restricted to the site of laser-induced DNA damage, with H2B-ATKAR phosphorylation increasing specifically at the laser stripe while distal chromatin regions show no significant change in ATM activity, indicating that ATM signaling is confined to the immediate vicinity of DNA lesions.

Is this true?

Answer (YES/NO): NO